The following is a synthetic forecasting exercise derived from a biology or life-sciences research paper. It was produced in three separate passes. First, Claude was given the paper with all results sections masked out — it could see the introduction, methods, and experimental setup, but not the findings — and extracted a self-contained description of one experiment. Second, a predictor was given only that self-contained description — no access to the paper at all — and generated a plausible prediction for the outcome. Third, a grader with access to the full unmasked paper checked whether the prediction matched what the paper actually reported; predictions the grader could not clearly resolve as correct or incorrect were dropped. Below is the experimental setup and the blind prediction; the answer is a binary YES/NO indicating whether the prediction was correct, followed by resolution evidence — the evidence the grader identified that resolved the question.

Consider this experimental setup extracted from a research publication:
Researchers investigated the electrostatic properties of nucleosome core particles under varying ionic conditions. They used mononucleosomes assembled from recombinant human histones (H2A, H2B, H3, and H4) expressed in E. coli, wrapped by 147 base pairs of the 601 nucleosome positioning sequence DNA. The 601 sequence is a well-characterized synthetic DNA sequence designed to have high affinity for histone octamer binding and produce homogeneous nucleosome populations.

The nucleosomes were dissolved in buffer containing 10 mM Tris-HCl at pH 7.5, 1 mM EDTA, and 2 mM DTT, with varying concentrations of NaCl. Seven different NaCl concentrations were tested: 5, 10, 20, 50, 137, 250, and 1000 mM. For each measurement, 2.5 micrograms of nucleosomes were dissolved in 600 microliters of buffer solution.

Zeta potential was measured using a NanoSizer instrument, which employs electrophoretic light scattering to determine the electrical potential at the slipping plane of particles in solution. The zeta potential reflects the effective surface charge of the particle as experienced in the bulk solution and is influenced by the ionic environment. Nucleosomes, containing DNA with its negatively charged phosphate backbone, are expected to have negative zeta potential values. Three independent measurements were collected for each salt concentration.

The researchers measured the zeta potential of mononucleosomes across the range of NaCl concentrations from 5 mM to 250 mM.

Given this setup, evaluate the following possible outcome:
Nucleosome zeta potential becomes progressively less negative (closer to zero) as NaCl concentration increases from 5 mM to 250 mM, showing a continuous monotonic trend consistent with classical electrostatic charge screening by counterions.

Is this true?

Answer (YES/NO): YES